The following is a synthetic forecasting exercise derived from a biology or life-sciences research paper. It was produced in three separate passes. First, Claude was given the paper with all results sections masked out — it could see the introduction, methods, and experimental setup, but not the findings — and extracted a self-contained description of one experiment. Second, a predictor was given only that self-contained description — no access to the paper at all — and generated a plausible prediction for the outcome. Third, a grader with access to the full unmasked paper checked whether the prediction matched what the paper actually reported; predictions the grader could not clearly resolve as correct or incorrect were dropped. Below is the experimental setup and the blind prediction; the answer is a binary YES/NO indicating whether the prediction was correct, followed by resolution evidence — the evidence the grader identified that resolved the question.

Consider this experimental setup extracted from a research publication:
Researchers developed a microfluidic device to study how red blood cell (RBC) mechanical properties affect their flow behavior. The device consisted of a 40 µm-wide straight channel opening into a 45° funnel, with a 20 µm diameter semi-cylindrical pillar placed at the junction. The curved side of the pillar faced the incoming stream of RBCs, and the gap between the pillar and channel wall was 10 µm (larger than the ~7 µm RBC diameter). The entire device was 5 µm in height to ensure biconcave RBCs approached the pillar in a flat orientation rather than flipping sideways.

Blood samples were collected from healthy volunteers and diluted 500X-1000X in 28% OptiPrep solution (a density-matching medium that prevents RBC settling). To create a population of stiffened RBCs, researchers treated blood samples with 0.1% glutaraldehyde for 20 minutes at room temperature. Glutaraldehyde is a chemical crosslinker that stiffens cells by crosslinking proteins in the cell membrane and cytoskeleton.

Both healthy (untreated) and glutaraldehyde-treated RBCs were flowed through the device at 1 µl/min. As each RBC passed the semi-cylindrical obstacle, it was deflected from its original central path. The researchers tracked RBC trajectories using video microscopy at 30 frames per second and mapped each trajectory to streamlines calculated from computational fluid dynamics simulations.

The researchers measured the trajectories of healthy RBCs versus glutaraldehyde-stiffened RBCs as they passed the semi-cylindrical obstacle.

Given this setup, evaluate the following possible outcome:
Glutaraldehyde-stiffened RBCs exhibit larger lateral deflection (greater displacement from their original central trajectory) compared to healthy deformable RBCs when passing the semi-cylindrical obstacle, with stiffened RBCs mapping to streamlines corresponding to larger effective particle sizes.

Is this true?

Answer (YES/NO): YES